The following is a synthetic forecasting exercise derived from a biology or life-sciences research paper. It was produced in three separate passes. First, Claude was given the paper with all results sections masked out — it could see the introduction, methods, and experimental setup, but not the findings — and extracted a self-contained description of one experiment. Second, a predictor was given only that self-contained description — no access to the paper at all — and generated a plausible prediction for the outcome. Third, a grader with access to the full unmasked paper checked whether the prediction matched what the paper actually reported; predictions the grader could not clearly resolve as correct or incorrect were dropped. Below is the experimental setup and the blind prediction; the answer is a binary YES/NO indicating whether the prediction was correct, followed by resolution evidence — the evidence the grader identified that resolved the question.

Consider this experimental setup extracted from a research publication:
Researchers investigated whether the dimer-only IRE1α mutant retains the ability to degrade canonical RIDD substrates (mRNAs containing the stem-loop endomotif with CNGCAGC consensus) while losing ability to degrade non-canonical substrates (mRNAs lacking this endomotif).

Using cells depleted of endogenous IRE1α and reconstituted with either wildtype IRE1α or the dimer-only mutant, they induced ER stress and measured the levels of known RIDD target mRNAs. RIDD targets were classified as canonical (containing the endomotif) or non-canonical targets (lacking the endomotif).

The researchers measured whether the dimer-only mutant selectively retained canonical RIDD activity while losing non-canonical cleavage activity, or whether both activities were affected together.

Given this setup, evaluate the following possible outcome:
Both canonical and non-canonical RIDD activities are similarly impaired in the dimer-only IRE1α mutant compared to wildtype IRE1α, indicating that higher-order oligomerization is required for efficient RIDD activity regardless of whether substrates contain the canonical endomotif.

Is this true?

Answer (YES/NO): NO